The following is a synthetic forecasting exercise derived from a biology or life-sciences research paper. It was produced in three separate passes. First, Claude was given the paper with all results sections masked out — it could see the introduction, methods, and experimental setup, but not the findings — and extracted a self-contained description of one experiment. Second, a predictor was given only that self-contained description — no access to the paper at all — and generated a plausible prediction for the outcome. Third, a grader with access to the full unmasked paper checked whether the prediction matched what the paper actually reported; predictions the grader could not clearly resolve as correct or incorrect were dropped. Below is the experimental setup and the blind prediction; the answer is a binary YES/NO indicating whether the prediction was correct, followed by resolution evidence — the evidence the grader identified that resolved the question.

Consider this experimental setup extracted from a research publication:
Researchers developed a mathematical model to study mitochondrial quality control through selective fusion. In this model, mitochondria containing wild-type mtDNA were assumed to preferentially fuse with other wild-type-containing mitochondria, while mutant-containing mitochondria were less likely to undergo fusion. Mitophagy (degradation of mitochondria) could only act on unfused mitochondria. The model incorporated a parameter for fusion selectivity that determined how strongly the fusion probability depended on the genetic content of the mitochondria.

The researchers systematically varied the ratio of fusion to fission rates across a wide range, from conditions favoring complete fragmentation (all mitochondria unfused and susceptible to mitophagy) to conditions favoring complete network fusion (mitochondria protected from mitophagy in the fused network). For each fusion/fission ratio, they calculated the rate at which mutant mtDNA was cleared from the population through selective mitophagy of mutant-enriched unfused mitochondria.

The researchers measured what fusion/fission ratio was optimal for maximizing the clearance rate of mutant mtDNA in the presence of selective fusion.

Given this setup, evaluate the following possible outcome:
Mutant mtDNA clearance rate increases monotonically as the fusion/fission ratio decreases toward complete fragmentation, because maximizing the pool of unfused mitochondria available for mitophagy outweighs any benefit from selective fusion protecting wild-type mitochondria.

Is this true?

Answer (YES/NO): NO